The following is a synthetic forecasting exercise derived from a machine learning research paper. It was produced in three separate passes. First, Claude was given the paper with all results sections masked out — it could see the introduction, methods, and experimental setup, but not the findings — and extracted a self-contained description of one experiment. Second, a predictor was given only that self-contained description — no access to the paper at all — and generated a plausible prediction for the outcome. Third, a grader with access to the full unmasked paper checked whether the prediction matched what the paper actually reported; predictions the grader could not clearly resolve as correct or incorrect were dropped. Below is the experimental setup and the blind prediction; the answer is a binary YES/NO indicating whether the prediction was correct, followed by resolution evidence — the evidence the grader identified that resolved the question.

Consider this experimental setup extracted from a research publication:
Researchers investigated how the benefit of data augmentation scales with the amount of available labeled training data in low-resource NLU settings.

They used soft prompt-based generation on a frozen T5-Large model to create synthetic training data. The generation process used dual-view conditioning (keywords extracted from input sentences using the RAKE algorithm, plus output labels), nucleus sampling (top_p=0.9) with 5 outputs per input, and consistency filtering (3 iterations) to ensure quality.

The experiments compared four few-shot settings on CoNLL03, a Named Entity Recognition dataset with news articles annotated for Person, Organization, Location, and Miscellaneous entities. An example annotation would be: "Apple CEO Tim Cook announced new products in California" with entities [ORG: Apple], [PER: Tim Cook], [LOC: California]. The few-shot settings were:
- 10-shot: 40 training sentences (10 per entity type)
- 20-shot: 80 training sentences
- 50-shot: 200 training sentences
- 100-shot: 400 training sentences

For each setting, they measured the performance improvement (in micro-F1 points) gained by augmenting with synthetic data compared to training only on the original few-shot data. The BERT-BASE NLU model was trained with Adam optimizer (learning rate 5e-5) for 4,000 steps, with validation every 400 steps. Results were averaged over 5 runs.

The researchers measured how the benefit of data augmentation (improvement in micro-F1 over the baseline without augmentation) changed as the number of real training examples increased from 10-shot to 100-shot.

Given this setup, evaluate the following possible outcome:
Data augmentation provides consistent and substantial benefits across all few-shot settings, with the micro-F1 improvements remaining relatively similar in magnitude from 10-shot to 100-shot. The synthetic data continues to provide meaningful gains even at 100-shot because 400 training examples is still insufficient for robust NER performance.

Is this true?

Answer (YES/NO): NO